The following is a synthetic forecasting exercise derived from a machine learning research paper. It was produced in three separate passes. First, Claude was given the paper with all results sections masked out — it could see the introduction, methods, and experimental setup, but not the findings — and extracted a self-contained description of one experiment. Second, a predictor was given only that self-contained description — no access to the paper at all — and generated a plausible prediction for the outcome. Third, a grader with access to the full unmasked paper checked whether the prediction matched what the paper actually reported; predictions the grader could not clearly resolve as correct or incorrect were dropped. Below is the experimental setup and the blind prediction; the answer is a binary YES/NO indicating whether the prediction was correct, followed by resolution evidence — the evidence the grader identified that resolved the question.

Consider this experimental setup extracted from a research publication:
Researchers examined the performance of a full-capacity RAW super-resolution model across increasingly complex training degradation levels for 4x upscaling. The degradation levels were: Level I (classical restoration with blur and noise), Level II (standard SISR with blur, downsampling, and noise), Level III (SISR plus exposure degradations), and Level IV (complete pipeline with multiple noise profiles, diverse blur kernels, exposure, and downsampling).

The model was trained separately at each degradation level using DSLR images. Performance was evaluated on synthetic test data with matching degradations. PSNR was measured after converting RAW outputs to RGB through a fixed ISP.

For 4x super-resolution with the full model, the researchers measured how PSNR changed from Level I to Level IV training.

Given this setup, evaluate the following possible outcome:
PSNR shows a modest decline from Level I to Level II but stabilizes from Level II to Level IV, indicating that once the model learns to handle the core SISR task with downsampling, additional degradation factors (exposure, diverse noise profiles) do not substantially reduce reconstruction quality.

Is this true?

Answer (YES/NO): NO